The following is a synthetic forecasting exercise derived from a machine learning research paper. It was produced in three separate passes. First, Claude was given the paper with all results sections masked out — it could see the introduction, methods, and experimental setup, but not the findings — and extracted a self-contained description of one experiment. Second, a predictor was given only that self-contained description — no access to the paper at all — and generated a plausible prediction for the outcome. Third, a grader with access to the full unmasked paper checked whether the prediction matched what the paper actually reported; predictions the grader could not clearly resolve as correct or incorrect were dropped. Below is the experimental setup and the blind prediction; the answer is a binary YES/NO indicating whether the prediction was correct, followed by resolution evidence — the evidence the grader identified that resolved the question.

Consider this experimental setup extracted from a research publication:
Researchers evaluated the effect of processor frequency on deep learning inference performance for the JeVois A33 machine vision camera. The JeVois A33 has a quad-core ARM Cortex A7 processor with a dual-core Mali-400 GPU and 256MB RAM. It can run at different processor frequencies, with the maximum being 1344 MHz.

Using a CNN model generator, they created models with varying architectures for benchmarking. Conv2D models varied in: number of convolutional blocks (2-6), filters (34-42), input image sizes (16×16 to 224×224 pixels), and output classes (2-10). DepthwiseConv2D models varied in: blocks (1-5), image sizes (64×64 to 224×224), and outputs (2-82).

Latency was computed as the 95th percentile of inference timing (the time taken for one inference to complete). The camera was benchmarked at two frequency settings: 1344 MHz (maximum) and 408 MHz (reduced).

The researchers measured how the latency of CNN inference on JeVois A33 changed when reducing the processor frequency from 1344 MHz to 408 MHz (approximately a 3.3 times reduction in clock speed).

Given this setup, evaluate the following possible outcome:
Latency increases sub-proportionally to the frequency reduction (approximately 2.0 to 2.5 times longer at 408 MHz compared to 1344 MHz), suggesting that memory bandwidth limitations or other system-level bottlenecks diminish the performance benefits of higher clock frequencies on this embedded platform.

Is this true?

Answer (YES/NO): NO